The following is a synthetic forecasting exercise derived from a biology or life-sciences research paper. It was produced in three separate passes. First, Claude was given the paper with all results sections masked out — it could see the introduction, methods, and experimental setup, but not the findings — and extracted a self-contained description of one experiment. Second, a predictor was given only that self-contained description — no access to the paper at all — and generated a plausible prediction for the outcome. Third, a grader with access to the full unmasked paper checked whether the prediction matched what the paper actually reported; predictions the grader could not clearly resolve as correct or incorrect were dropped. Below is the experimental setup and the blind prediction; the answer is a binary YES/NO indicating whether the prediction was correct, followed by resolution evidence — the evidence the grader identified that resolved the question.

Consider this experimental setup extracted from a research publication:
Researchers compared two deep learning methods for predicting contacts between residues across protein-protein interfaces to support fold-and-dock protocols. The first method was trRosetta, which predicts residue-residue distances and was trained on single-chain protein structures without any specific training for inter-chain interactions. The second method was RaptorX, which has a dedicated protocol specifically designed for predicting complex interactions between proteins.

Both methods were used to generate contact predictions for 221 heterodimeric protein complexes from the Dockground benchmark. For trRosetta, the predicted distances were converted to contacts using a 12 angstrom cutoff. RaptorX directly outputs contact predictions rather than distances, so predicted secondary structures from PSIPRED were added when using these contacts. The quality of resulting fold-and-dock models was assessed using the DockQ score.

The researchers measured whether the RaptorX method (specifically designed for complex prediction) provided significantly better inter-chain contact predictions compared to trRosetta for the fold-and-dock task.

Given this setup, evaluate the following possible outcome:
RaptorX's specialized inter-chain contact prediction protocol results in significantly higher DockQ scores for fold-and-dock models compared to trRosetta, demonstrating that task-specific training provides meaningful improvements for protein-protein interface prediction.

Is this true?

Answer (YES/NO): NO